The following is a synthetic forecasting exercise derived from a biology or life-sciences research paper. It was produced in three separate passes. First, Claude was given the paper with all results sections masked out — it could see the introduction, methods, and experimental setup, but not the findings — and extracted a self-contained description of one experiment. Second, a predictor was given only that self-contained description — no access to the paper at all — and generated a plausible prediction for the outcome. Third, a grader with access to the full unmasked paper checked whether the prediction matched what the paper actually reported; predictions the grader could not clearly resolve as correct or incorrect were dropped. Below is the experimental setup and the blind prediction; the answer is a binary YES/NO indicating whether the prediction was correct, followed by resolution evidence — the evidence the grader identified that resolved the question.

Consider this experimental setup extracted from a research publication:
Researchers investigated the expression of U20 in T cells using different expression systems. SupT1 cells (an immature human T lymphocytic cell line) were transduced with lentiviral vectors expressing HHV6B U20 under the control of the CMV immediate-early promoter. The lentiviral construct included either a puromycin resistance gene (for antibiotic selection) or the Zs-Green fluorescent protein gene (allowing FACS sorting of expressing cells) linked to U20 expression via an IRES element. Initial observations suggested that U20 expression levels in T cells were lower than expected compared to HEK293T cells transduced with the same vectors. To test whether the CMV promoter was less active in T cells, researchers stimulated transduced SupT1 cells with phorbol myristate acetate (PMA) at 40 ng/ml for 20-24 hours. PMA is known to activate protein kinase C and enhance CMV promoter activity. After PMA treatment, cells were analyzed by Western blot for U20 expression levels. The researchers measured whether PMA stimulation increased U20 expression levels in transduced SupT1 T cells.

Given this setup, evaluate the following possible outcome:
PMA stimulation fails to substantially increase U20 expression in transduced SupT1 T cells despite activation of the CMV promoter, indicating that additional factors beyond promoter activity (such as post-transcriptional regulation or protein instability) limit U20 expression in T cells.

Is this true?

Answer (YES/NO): NO